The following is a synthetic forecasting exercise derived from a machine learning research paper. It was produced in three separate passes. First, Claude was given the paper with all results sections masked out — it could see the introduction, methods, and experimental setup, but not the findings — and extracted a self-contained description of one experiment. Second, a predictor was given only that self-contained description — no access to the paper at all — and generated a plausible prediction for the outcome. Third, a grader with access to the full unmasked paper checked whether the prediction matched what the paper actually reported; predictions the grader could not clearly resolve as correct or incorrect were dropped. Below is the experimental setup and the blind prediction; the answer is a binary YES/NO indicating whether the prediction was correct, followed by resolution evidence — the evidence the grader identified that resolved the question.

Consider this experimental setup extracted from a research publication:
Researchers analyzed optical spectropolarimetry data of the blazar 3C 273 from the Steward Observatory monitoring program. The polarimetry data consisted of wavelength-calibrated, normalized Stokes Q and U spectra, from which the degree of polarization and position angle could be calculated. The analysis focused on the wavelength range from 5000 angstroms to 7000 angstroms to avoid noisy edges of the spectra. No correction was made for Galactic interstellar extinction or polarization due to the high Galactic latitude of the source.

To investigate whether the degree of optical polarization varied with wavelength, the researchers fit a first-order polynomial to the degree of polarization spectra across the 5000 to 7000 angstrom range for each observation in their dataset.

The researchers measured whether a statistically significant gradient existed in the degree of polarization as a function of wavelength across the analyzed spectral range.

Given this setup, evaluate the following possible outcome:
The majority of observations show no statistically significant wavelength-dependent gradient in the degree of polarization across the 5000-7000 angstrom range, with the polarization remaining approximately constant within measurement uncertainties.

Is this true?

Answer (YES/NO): YES